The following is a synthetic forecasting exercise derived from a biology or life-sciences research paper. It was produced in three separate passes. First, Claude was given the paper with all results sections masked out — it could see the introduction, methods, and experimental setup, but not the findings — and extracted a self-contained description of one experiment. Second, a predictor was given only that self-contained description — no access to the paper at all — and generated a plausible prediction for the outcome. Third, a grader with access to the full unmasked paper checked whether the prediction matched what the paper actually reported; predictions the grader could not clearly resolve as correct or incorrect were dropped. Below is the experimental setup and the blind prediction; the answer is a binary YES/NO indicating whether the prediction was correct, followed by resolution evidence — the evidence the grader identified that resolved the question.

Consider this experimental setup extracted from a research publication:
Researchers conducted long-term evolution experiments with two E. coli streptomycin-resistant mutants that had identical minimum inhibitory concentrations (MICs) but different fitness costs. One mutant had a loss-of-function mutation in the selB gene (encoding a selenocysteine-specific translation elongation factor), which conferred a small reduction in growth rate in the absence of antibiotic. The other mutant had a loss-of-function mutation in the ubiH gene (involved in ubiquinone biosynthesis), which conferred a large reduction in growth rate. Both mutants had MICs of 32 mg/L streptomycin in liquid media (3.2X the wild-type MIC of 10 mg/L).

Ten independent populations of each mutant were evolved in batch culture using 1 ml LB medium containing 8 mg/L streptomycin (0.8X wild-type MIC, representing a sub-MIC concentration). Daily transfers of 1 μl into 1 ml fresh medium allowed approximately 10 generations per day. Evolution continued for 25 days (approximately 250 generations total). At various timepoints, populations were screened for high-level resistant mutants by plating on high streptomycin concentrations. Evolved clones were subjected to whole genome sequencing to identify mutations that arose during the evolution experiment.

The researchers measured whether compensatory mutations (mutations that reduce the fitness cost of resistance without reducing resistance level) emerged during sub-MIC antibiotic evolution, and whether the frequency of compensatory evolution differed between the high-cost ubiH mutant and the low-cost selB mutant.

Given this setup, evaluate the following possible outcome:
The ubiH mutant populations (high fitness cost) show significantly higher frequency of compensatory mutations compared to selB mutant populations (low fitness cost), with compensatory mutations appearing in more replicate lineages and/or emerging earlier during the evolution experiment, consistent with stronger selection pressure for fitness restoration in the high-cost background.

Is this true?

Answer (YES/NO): YES